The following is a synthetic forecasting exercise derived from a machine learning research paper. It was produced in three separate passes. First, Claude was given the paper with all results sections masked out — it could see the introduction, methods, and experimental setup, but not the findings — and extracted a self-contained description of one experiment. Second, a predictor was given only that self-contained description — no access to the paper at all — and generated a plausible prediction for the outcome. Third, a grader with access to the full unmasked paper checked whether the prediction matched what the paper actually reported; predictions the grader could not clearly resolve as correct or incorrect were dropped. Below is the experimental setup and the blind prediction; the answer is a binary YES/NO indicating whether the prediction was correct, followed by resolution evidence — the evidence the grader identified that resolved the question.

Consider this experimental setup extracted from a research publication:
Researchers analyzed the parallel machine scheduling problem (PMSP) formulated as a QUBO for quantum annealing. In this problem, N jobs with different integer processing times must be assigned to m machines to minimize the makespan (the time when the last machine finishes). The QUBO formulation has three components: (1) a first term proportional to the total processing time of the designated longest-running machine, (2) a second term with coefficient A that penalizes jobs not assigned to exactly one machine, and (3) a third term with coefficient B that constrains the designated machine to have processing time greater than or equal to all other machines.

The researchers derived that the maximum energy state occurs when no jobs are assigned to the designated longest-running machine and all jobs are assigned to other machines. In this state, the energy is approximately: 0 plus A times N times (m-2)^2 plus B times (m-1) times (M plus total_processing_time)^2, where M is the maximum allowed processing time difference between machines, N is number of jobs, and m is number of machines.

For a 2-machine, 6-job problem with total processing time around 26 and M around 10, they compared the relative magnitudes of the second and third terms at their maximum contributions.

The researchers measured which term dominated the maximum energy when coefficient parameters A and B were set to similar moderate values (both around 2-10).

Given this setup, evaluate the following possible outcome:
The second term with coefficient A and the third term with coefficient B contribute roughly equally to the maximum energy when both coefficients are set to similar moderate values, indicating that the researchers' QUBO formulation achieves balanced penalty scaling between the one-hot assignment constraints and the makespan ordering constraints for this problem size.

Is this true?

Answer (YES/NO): NO